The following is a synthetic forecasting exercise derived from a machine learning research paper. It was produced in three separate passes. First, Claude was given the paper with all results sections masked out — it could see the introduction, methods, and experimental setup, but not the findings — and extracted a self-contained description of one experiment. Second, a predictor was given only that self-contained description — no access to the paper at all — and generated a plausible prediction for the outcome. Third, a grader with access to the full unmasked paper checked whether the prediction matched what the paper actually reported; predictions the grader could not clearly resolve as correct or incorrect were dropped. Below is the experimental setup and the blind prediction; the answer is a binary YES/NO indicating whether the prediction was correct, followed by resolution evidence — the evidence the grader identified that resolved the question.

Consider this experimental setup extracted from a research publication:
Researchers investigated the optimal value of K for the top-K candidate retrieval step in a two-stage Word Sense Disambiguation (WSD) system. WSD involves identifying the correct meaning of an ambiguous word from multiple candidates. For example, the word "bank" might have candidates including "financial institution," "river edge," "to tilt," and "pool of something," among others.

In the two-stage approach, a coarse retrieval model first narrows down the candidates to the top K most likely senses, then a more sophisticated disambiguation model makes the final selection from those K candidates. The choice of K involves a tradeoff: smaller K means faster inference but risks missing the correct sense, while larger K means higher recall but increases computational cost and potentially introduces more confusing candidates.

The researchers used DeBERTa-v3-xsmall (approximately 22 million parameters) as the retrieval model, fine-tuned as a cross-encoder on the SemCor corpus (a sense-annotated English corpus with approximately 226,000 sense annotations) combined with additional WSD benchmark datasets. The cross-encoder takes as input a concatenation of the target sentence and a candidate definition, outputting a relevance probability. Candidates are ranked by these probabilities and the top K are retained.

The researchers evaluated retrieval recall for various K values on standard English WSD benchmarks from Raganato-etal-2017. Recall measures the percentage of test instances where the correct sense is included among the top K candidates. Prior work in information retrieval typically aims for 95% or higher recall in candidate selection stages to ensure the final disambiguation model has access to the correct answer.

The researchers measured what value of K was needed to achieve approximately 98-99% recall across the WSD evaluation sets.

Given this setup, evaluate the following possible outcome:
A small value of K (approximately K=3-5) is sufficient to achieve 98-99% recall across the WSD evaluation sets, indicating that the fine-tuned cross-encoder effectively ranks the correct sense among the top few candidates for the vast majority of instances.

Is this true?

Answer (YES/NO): NO